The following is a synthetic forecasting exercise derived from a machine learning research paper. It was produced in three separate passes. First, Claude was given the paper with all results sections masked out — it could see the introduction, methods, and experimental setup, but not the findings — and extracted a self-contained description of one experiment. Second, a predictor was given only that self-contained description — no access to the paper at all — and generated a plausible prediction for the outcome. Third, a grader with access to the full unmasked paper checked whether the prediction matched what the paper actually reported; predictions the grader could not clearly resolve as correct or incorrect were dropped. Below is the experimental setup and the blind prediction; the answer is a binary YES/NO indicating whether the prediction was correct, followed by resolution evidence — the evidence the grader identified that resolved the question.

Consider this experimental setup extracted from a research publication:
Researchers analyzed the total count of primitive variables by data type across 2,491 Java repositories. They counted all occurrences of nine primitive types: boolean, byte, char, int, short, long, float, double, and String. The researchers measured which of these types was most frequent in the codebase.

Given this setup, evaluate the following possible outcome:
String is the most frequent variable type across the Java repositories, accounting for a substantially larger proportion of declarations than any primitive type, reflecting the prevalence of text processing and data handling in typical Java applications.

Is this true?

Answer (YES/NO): YES